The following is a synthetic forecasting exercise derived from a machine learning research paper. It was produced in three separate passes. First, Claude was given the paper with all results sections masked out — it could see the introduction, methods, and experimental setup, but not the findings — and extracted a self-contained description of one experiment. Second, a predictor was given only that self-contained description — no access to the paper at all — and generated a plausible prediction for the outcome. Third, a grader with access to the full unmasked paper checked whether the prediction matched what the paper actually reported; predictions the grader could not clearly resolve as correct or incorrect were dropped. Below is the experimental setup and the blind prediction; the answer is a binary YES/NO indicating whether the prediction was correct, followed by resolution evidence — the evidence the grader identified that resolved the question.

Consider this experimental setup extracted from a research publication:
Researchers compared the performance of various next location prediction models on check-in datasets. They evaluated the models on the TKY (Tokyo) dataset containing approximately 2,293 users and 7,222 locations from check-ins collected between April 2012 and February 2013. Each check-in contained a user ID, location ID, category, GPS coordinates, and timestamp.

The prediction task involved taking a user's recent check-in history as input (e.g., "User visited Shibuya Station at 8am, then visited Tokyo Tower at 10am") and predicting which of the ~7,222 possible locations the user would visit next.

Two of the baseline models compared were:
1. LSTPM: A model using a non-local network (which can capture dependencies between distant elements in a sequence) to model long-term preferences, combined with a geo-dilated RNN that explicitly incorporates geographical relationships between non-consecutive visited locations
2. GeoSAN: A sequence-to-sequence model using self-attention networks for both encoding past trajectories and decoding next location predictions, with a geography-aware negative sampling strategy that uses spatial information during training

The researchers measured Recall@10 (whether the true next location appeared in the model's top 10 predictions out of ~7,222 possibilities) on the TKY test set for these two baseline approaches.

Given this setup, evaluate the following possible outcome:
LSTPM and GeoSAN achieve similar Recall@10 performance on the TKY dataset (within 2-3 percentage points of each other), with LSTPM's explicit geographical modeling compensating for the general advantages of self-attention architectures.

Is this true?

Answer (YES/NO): NO